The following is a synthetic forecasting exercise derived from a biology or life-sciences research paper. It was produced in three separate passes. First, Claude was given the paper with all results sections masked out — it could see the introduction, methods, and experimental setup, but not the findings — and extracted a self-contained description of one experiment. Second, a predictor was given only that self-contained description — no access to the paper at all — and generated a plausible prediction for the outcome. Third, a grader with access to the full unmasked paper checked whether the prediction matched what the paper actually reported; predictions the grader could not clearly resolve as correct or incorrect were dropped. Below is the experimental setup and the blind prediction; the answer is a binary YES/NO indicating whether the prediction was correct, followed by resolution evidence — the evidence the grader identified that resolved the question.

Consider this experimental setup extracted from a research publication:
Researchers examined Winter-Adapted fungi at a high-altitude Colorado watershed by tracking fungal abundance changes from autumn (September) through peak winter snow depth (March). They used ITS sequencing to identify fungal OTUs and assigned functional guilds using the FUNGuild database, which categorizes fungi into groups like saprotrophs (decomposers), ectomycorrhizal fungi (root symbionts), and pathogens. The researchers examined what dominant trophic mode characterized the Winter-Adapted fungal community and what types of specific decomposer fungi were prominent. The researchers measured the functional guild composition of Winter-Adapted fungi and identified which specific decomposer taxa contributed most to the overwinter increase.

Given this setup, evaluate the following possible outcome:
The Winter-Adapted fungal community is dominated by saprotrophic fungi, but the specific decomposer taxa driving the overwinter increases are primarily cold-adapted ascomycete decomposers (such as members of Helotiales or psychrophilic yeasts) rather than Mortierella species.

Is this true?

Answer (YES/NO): NO